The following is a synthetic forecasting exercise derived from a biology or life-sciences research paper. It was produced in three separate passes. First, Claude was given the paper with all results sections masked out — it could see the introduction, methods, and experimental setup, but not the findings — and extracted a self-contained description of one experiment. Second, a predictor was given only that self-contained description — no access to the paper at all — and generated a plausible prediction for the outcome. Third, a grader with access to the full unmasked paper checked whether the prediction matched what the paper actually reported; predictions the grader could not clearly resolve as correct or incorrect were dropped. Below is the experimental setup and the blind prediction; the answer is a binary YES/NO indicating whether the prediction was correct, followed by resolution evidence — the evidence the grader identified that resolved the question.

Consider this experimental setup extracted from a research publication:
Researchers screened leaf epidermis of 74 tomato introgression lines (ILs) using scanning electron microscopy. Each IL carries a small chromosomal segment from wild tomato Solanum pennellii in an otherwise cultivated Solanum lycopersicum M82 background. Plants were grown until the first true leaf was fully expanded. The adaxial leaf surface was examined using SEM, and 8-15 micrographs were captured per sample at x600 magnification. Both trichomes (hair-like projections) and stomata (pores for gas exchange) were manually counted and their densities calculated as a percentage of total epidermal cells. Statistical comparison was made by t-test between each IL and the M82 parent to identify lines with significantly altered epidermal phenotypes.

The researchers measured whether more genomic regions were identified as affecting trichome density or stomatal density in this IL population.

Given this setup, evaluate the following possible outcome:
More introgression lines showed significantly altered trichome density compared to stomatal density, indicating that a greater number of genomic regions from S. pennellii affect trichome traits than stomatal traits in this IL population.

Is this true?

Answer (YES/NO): YES